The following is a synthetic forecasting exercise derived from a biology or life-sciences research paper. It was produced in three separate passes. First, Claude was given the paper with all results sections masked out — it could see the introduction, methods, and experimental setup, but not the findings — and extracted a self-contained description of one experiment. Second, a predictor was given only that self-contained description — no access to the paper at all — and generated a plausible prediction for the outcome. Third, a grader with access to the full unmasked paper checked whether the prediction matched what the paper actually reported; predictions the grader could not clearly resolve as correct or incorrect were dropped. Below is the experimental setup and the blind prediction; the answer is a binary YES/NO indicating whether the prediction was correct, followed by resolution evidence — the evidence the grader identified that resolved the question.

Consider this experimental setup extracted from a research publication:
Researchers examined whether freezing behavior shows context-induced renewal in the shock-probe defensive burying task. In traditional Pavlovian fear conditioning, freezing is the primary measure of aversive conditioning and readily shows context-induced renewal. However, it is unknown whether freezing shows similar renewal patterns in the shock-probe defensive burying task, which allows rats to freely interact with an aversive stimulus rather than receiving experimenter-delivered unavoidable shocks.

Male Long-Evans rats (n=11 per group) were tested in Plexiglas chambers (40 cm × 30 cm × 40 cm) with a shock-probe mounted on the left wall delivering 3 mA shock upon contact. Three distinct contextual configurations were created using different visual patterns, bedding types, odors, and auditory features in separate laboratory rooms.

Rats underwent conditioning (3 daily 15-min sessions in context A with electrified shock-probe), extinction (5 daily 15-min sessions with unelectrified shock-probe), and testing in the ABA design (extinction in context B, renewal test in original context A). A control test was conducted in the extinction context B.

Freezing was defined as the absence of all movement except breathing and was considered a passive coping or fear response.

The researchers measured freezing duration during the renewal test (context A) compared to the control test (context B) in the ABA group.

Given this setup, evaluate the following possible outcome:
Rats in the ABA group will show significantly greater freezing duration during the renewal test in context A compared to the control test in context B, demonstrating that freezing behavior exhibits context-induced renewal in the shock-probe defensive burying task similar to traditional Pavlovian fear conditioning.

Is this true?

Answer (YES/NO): NO